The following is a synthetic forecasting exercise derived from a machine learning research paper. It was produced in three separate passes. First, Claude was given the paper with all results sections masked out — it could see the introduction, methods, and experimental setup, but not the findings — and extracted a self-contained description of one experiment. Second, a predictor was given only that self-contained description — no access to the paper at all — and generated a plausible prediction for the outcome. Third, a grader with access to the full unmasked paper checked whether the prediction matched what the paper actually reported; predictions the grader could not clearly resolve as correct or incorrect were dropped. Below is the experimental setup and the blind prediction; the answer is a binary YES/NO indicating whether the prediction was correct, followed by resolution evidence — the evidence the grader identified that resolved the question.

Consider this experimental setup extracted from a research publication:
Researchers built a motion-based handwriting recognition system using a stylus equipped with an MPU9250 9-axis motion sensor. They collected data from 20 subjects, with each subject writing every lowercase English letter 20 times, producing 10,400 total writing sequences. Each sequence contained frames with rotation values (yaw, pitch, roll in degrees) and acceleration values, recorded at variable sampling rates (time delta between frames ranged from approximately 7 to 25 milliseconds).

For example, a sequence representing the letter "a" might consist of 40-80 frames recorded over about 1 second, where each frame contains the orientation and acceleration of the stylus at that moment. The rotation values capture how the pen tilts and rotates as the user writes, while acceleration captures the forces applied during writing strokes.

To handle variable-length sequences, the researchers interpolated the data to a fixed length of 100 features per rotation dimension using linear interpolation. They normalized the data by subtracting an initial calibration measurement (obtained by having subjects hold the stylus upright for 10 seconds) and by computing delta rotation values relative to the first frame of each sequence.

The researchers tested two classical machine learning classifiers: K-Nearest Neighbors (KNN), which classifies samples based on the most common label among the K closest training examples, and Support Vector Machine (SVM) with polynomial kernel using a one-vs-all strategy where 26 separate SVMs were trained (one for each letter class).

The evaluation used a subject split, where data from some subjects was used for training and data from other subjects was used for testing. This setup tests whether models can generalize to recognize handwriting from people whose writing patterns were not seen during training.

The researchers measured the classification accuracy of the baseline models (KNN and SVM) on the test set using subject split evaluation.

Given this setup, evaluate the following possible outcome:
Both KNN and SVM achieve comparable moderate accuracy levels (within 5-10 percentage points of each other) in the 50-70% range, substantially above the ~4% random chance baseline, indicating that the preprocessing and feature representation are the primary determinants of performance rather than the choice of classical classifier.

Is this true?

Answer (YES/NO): NO